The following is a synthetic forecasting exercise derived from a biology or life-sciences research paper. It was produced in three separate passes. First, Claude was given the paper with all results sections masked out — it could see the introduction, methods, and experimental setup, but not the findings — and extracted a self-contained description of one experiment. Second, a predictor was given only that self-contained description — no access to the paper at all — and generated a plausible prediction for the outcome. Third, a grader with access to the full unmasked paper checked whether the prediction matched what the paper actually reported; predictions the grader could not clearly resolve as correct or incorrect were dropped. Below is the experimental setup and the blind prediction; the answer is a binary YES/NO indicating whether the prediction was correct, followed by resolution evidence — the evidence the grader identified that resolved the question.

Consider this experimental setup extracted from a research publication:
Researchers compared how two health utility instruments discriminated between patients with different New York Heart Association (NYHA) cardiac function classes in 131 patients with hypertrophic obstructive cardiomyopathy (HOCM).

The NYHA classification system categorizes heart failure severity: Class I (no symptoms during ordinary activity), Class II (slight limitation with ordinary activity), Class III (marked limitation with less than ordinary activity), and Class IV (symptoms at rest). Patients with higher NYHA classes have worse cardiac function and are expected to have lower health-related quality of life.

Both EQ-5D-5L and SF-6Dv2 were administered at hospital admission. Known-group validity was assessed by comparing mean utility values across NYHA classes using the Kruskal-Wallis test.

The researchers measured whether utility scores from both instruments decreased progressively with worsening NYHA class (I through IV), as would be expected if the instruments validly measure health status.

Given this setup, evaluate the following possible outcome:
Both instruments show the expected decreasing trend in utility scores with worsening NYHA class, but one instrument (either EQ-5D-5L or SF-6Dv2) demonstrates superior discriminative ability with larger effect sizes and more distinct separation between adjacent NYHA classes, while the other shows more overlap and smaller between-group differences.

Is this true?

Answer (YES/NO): YES